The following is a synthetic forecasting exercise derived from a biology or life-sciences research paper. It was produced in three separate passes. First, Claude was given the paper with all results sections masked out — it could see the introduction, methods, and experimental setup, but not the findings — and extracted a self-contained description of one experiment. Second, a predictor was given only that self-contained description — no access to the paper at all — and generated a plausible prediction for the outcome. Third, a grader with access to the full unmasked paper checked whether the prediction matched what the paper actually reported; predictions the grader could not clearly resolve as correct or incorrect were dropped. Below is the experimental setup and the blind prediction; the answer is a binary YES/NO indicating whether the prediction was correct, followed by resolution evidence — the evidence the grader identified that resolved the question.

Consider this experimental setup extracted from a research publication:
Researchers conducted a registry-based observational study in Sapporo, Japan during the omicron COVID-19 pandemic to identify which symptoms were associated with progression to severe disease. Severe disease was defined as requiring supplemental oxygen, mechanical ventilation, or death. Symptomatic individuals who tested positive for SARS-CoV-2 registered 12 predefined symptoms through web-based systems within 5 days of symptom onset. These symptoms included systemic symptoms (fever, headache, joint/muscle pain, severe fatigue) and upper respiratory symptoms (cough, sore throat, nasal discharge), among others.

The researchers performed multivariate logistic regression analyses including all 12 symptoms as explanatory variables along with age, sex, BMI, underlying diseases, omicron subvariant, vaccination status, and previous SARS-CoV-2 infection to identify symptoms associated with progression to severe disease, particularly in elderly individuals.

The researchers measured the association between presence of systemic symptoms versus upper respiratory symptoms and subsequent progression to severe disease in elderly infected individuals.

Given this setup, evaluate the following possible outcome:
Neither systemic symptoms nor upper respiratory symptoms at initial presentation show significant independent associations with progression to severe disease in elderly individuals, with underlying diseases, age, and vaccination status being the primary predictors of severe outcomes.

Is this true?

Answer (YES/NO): NO